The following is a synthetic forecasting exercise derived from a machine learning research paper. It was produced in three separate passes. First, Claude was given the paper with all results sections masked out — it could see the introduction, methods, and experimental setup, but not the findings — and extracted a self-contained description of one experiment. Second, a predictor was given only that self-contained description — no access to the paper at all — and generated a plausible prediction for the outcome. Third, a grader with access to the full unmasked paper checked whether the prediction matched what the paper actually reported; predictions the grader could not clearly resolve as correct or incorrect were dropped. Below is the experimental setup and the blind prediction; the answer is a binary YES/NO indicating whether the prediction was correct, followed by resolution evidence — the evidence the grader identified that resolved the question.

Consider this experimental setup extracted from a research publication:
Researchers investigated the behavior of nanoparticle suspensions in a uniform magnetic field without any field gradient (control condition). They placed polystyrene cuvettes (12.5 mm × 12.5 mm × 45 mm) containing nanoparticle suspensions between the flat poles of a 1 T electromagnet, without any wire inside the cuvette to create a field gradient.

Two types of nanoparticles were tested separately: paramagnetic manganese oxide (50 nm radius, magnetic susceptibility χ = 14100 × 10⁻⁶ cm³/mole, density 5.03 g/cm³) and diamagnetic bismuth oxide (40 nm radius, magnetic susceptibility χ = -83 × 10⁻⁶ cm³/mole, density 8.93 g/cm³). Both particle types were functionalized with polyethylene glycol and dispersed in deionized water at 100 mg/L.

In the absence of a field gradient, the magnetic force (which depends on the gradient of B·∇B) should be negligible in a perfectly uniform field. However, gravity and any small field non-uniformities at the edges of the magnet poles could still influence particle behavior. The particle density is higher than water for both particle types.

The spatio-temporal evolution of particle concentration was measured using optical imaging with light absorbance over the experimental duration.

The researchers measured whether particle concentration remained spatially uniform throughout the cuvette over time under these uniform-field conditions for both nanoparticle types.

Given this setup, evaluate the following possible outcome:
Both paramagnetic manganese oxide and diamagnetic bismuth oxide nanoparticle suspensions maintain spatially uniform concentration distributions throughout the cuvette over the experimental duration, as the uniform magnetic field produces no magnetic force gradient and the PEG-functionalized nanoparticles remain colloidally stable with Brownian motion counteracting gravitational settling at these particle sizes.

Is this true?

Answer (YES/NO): NO